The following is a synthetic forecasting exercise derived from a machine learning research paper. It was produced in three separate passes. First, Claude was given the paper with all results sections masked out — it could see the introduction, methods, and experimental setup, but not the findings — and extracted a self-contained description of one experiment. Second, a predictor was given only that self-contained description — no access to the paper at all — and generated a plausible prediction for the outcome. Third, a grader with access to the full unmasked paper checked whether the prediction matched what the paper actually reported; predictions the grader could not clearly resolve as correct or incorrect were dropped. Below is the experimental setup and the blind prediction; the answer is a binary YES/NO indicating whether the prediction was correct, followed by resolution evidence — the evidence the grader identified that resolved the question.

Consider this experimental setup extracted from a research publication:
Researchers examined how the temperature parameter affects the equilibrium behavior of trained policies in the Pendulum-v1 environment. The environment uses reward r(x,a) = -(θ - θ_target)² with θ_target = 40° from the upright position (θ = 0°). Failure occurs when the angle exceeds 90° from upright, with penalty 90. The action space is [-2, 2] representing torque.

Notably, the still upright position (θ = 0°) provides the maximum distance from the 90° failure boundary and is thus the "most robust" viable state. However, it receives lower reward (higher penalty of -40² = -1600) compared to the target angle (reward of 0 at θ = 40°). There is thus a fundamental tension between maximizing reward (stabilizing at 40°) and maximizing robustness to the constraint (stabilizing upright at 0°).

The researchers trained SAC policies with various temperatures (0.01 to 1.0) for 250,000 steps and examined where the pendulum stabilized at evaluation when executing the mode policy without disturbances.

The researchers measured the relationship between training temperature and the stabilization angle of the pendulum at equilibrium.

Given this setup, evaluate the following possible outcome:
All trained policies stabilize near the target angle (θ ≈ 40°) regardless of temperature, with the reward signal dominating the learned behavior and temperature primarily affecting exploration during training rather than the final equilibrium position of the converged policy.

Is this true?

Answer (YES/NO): NO